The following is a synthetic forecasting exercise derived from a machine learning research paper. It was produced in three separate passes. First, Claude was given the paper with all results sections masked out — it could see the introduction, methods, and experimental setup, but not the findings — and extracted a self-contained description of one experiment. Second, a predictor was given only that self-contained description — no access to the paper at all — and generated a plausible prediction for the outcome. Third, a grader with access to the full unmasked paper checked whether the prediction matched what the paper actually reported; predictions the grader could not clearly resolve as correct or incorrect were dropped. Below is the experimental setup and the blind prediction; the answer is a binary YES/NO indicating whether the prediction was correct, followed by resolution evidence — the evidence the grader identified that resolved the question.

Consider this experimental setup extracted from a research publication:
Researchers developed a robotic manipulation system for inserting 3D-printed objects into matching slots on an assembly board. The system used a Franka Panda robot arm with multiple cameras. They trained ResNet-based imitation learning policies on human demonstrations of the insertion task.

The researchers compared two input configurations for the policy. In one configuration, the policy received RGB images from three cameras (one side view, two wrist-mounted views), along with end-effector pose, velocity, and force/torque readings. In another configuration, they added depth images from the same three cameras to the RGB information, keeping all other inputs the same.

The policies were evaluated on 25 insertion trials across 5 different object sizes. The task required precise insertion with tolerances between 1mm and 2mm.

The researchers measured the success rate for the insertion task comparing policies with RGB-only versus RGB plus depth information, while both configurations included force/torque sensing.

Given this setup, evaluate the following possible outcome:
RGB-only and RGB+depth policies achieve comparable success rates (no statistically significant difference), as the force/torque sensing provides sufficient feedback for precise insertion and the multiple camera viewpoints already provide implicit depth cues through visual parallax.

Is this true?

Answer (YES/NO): NO